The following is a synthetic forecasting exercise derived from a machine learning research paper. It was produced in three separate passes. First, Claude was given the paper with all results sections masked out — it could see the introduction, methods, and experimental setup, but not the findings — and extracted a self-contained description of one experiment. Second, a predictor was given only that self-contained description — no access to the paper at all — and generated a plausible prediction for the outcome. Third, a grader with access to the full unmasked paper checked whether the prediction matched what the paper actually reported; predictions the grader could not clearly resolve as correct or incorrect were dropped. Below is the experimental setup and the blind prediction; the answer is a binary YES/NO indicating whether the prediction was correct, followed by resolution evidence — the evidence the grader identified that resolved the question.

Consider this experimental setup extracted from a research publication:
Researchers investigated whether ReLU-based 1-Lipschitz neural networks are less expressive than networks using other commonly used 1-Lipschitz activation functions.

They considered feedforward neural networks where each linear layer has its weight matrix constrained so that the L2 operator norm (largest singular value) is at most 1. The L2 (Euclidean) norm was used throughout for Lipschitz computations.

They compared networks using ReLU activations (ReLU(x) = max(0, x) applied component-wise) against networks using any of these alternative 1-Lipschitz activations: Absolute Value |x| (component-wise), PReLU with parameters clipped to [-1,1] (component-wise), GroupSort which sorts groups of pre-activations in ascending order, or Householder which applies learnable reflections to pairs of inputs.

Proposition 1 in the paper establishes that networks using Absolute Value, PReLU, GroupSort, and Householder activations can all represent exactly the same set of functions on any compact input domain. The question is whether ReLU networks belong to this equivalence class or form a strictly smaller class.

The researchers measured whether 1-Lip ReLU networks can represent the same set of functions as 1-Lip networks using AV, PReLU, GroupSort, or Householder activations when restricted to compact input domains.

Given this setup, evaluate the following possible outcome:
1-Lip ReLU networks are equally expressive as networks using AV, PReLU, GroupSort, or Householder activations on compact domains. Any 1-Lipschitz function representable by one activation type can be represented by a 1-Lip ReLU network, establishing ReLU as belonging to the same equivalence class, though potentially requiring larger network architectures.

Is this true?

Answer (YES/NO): NO